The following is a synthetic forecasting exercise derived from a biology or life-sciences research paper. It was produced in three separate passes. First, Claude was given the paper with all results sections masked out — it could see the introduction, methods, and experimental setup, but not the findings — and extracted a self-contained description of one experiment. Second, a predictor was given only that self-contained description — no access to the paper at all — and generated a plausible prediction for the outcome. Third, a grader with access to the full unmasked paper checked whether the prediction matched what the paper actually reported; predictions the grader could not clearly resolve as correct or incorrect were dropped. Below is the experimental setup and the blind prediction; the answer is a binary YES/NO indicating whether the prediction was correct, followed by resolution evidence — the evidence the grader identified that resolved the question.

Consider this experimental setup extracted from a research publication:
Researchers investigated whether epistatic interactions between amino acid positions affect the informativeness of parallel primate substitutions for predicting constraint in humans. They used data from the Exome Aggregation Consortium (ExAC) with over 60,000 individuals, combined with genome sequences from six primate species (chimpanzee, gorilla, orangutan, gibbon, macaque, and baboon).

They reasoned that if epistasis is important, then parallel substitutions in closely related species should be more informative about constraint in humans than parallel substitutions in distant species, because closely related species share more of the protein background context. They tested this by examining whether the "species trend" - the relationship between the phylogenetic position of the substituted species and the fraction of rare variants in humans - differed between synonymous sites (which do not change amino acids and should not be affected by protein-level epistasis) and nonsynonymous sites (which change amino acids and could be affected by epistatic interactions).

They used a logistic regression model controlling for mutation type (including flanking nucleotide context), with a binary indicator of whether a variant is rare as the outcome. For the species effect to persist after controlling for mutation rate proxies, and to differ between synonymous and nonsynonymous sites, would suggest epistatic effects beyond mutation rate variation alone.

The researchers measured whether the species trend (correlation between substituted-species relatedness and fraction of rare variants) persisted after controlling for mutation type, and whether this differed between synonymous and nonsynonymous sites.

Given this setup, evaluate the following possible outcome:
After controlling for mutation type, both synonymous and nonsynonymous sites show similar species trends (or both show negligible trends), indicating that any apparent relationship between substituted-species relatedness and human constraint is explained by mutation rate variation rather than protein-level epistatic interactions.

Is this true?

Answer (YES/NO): NO